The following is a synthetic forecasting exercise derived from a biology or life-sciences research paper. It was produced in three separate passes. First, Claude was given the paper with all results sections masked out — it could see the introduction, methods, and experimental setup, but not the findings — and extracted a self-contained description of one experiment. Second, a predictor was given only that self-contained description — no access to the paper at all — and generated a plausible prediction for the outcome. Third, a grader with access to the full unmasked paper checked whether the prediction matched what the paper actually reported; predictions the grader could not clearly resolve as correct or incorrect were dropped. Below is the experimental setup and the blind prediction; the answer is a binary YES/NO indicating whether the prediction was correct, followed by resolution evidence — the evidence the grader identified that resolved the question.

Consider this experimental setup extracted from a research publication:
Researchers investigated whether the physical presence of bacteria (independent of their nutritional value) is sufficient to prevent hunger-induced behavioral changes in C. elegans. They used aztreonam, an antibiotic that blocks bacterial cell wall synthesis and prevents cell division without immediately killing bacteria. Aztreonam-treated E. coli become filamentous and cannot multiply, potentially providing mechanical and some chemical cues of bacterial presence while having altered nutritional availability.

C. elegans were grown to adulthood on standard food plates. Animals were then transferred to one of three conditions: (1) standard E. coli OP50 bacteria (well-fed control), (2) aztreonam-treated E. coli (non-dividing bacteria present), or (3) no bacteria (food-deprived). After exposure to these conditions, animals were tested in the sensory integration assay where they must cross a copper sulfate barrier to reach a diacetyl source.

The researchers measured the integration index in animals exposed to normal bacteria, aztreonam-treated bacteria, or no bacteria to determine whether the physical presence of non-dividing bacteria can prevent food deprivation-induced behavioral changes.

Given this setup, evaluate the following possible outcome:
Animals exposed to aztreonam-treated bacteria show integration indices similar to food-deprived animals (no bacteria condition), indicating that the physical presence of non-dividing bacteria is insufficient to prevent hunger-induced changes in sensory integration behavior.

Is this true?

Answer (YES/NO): YES